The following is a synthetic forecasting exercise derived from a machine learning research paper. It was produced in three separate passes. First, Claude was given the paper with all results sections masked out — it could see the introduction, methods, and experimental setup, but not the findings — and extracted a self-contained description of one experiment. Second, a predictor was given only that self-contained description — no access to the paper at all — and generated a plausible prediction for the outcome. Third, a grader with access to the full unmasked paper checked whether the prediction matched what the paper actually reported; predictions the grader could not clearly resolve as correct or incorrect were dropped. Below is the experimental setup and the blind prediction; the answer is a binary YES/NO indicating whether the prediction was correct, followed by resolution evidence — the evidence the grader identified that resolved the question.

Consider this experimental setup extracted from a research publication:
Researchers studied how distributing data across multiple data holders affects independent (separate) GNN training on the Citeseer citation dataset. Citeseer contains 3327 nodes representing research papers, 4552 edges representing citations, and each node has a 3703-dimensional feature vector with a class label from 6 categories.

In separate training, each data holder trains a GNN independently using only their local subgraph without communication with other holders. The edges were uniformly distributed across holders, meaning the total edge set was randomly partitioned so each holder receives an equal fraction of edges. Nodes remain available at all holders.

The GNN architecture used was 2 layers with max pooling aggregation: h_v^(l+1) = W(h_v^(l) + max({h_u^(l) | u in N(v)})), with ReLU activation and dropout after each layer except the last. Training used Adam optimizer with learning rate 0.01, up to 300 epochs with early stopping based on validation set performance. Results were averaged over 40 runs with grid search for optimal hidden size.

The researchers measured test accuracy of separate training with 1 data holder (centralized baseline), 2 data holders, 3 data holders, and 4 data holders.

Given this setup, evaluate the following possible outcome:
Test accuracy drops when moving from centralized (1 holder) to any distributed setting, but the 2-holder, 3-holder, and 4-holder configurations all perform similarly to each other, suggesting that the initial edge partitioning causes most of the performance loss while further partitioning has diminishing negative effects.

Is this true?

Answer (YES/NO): NO